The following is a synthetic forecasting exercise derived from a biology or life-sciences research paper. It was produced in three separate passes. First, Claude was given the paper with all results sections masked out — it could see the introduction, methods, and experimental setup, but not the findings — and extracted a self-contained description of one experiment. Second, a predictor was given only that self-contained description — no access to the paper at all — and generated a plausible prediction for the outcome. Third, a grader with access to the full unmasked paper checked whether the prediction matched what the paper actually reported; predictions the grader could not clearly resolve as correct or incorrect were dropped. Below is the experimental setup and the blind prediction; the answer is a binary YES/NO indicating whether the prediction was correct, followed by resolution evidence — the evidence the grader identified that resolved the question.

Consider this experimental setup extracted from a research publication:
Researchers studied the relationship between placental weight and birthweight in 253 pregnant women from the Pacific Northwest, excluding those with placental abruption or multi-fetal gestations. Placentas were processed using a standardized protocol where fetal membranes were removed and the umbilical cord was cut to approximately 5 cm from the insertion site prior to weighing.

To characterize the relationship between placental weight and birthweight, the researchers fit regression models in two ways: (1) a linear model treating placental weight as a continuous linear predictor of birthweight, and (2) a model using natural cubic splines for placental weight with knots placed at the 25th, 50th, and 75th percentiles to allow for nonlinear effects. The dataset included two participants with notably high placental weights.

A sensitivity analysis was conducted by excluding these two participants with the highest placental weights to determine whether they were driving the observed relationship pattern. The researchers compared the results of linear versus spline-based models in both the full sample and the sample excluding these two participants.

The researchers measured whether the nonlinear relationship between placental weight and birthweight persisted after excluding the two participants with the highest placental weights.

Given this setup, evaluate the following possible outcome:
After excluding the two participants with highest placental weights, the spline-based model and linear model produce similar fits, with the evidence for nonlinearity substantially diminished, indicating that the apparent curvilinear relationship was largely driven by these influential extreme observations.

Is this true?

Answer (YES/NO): NO